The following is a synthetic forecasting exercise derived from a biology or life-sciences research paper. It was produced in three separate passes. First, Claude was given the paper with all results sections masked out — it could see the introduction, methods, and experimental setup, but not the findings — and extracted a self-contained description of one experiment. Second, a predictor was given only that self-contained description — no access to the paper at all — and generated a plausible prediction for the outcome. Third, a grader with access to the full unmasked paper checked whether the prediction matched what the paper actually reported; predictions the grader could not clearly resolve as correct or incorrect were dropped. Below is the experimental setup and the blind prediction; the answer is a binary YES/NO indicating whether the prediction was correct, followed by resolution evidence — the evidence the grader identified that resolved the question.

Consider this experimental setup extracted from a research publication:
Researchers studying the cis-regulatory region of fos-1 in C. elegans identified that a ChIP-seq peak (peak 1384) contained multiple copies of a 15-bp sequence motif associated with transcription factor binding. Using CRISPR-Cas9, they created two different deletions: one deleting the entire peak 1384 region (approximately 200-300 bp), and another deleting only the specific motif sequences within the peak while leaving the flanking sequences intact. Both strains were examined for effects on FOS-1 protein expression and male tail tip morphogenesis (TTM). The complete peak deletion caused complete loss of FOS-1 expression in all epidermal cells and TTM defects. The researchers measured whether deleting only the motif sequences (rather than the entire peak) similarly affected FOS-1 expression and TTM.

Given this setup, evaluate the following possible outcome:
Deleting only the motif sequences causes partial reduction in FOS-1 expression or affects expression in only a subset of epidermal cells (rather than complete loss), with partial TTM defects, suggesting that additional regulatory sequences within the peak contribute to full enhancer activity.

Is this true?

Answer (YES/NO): NO